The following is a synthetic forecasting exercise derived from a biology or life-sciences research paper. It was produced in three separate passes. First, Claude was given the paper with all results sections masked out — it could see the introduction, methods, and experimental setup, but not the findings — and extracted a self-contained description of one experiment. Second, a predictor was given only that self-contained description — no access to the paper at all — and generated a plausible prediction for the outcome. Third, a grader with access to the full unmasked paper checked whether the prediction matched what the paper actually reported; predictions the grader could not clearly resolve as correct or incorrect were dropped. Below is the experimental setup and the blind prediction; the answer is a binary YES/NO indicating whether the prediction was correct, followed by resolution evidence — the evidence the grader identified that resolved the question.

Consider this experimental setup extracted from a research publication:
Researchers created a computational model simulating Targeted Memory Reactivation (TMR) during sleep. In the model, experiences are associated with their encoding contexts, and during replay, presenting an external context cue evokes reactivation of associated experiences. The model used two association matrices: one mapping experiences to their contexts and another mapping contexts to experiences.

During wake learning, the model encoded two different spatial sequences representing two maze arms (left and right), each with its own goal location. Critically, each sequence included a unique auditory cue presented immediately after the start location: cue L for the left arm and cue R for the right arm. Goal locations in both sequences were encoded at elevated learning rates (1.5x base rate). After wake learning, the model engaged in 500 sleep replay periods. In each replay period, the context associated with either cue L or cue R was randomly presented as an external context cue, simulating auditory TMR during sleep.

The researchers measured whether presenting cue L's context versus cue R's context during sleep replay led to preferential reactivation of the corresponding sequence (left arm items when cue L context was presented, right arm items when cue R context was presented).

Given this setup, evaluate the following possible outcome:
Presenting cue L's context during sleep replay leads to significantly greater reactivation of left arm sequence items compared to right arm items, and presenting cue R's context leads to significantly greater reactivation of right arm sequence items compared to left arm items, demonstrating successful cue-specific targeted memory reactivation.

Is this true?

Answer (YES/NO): YES